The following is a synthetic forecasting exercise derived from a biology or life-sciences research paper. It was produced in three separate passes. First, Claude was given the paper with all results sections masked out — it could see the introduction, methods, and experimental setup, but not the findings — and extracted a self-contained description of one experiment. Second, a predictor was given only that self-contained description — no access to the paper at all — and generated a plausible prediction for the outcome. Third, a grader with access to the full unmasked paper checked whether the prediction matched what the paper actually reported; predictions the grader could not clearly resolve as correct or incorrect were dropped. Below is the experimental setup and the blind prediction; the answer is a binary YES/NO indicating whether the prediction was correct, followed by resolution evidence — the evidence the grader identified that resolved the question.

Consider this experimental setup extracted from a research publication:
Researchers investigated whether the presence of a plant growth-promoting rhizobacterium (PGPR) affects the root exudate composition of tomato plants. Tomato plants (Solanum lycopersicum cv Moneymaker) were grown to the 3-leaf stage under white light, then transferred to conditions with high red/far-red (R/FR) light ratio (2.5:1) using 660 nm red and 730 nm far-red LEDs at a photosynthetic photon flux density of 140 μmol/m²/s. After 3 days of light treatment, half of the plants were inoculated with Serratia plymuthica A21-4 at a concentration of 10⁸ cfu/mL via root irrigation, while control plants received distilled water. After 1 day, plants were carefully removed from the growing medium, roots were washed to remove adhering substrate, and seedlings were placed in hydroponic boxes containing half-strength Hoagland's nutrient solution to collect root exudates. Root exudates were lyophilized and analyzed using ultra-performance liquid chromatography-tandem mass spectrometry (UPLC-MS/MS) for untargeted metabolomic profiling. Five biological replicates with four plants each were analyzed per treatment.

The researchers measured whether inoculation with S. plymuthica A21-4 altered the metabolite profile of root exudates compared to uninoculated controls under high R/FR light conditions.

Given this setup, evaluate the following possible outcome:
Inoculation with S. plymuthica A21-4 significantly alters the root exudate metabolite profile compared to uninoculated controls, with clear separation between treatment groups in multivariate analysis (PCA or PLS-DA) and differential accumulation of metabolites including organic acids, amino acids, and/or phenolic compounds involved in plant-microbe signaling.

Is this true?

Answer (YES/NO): YES